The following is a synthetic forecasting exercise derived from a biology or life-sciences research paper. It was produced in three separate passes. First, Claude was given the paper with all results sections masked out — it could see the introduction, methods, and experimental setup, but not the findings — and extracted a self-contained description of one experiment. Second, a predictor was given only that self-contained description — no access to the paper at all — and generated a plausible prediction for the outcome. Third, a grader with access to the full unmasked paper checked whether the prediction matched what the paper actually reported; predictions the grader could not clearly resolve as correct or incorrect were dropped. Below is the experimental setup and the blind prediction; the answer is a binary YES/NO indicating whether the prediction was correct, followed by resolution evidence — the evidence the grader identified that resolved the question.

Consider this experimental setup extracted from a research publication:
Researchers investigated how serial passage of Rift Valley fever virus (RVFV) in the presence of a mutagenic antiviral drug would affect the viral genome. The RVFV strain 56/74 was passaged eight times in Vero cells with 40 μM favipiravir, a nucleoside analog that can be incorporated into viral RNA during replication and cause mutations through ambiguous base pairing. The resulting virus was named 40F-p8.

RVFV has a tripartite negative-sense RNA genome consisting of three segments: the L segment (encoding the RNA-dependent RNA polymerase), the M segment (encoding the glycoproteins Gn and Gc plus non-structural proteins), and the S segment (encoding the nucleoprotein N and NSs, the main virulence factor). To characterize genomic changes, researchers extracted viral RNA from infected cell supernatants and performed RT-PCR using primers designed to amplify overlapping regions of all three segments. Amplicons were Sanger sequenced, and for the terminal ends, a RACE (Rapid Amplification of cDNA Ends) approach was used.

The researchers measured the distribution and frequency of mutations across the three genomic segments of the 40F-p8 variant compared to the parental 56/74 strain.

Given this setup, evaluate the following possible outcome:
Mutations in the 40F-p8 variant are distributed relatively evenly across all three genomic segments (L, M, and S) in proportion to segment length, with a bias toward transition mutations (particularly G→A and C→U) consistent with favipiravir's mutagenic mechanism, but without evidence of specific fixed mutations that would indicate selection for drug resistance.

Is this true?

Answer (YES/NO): NO